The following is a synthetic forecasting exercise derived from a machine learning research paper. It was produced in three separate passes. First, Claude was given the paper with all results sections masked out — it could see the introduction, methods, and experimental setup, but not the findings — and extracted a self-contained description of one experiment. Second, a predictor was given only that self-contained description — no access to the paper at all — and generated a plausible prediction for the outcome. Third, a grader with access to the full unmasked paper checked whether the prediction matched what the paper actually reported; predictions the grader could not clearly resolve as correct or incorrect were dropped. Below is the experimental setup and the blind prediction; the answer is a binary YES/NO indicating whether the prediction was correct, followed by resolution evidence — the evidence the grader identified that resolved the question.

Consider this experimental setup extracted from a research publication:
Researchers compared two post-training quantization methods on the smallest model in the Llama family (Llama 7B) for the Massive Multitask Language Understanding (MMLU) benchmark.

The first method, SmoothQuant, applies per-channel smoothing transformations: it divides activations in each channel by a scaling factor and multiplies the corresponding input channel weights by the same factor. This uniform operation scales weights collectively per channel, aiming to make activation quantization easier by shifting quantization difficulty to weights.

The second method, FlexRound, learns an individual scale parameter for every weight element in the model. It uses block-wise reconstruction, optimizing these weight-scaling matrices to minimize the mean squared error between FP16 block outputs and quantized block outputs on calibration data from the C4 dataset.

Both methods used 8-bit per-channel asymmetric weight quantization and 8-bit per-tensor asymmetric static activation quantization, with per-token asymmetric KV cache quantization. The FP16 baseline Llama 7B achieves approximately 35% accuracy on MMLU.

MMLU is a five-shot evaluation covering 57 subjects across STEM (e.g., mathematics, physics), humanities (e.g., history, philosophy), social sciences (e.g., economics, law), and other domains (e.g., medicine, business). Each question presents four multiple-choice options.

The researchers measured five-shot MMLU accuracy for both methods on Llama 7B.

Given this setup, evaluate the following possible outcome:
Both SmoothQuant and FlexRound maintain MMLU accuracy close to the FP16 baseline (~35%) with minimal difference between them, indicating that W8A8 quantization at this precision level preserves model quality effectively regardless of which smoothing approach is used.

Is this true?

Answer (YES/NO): NO